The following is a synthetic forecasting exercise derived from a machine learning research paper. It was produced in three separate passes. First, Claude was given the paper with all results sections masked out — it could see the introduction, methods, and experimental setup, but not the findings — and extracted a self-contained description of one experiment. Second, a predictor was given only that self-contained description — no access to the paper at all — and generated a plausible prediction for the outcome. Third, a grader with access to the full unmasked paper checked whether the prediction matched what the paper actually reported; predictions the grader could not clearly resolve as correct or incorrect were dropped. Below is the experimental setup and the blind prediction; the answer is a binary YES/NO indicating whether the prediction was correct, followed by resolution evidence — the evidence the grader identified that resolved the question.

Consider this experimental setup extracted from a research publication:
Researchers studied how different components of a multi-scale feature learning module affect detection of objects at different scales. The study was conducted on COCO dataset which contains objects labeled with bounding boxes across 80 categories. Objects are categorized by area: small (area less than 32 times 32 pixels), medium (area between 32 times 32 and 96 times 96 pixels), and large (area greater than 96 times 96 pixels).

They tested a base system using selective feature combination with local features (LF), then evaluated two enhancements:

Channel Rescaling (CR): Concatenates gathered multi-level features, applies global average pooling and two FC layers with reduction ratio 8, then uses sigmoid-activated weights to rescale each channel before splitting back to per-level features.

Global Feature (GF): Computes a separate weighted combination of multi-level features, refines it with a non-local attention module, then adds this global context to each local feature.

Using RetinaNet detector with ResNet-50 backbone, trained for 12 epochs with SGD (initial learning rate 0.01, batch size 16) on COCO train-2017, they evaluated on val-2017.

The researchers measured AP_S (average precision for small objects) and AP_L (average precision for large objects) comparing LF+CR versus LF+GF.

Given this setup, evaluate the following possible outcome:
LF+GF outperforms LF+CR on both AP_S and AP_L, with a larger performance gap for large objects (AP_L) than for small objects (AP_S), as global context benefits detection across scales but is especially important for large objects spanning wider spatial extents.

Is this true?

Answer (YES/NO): NO